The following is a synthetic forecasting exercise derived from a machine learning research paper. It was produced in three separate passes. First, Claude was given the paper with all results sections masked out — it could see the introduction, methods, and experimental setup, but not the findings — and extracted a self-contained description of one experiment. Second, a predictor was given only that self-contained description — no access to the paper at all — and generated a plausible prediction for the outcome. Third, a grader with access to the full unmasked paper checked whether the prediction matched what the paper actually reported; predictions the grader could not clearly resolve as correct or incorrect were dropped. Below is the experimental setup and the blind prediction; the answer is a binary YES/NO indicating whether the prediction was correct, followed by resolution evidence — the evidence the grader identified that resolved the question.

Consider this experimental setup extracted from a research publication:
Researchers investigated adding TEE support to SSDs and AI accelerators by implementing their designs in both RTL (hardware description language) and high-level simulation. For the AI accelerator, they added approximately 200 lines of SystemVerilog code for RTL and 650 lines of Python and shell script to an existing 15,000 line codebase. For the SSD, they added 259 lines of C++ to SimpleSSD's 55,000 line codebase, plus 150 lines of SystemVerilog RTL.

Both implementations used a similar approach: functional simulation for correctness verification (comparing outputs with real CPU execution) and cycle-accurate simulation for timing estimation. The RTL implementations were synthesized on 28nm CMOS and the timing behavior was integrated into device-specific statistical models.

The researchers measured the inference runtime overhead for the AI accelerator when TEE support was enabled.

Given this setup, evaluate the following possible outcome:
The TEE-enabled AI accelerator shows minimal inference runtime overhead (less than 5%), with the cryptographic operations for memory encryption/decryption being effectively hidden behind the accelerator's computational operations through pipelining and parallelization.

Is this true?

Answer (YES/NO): NO